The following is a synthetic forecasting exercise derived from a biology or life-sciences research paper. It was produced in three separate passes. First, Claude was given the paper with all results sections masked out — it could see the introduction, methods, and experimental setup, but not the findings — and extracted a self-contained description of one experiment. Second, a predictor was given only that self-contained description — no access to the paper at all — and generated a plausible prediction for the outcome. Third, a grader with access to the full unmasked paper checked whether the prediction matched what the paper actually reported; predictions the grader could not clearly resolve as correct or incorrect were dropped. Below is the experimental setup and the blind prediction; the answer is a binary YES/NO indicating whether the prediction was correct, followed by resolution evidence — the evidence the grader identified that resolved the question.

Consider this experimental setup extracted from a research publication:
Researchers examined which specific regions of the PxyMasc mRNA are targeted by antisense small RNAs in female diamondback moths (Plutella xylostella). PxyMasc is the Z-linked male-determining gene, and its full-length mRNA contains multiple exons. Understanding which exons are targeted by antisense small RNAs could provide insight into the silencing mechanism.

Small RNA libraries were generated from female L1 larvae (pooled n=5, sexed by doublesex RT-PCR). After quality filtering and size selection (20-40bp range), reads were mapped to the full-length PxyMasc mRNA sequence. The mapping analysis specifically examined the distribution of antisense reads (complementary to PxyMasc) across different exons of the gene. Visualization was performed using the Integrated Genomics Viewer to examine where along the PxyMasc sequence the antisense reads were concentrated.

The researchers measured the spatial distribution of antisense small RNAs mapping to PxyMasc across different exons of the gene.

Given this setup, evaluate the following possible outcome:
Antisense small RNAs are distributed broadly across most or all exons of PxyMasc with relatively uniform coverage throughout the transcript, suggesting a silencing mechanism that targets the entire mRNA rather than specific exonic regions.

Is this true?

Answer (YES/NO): NO